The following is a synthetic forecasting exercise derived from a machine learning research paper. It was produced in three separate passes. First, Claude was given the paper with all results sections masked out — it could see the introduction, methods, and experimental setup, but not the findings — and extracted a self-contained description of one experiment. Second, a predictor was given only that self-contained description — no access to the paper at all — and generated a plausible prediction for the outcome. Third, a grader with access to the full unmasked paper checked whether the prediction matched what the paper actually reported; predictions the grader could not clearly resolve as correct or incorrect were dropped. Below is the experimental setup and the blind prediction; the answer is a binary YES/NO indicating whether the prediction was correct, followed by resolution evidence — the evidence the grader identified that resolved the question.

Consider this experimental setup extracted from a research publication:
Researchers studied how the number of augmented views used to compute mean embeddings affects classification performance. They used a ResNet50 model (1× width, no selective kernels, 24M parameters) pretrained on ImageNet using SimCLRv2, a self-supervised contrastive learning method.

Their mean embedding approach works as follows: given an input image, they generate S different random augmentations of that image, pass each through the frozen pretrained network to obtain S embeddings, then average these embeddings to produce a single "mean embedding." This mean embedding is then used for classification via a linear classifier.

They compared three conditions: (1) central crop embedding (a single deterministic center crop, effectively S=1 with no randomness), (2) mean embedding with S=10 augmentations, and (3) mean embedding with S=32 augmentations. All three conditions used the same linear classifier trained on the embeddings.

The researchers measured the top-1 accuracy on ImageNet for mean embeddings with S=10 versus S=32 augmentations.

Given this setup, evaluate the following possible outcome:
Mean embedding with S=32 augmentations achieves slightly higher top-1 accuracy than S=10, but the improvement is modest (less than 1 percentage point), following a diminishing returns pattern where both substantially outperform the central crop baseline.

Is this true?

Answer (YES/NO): YES